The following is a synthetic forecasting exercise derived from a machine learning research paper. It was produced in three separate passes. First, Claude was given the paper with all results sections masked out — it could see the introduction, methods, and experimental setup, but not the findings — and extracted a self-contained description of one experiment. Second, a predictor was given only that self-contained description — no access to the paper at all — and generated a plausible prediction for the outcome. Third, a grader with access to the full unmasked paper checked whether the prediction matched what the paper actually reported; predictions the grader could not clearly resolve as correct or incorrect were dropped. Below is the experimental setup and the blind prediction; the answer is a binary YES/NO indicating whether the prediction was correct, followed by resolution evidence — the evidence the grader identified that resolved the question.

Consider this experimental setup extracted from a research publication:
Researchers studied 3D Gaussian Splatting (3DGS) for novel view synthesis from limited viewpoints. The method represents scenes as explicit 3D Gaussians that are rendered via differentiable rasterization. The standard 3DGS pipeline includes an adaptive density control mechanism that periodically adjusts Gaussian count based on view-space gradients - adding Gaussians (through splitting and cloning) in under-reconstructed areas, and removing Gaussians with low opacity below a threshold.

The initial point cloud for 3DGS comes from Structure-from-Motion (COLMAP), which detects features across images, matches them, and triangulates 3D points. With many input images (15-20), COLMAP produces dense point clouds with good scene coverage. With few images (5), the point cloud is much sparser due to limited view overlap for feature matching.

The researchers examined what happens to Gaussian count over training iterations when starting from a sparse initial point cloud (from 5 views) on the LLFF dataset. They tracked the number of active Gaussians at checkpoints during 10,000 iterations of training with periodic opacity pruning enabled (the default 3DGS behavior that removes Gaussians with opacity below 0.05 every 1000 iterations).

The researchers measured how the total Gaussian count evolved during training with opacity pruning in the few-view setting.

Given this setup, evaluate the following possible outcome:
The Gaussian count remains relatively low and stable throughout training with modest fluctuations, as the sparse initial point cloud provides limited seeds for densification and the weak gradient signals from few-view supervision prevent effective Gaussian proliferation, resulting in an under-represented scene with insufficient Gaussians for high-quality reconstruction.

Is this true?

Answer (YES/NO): NO